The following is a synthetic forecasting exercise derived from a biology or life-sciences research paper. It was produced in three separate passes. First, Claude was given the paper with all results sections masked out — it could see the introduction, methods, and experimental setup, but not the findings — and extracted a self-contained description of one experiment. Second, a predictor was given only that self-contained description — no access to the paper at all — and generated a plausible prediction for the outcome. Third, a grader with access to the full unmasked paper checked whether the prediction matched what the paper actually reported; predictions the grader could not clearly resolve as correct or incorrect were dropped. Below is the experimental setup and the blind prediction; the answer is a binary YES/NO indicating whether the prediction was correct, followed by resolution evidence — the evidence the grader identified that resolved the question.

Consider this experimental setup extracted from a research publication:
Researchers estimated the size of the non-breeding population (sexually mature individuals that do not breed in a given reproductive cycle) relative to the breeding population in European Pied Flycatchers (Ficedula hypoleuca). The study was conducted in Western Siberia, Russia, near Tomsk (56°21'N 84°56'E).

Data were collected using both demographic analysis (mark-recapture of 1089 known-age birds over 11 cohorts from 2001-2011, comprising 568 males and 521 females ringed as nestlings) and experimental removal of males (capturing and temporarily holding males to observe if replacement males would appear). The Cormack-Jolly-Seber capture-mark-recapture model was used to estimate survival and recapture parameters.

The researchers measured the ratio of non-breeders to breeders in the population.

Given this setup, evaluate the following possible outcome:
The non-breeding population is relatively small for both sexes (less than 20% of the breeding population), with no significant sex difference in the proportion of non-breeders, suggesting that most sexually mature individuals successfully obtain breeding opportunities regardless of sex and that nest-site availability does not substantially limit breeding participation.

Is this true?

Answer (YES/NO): NO